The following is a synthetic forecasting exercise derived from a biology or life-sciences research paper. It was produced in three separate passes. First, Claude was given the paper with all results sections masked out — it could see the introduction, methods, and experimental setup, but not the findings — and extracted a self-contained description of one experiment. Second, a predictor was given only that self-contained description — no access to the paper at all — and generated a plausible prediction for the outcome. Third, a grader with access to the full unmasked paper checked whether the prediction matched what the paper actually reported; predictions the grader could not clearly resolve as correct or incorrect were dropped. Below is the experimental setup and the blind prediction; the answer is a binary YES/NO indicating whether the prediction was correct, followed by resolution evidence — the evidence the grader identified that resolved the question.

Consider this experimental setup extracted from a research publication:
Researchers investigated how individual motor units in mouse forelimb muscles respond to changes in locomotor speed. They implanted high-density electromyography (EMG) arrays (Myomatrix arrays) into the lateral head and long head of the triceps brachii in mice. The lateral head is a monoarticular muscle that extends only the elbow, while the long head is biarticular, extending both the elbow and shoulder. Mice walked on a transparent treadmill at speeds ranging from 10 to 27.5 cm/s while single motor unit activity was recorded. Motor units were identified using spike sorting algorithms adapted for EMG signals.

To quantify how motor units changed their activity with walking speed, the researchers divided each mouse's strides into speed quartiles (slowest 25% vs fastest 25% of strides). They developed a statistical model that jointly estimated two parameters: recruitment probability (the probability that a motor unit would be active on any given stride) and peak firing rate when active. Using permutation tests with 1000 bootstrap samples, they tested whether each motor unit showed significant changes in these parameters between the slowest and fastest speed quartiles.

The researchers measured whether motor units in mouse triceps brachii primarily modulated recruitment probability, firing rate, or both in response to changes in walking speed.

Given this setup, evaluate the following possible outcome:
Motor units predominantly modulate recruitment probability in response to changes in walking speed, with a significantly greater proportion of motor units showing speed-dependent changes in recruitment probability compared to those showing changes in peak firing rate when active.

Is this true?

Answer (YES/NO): YES